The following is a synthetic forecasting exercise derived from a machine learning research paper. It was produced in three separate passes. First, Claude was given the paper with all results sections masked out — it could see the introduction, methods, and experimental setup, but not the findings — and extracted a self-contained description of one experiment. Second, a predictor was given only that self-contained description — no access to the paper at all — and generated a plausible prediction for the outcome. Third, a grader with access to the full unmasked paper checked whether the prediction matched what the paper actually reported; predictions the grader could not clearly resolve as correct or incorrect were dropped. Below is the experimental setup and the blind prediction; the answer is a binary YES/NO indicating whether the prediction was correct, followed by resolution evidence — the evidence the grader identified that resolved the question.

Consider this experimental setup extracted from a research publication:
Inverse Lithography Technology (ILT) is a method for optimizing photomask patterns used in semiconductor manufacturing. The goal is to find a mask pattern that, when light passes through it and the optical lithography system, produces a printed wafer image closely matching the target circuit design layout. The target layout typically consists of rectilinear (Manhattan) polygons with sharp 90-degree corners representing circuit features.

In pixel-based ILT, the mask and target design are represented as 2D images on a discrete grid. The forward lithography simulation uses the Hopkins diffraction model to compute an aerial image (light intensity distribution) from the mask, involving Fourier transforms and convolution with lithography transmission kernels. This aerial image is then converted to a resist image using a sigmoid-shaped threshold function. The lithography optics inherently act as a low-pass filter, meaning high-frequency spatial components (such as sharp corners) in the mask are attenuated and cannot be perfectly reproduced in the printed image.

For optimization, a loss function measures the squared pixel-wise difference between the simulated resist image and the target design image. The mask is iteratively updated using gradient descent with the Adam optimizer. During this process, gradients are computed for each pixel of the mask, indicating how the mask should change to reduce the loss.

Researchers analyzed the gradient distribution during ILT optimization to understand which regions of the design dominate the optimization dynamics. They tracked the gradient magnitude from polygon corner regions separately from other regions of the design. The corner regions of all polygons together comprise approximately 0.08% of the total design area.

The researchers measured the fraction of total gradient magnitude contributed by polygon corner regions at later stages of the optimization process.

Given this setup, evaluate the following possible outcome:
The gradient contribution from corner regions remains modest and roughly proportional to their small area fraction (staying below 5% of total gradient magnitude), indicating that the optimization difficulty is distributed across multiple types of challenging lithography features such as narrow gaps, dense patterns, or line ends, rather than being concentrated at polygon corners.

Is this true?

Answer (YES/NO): NO